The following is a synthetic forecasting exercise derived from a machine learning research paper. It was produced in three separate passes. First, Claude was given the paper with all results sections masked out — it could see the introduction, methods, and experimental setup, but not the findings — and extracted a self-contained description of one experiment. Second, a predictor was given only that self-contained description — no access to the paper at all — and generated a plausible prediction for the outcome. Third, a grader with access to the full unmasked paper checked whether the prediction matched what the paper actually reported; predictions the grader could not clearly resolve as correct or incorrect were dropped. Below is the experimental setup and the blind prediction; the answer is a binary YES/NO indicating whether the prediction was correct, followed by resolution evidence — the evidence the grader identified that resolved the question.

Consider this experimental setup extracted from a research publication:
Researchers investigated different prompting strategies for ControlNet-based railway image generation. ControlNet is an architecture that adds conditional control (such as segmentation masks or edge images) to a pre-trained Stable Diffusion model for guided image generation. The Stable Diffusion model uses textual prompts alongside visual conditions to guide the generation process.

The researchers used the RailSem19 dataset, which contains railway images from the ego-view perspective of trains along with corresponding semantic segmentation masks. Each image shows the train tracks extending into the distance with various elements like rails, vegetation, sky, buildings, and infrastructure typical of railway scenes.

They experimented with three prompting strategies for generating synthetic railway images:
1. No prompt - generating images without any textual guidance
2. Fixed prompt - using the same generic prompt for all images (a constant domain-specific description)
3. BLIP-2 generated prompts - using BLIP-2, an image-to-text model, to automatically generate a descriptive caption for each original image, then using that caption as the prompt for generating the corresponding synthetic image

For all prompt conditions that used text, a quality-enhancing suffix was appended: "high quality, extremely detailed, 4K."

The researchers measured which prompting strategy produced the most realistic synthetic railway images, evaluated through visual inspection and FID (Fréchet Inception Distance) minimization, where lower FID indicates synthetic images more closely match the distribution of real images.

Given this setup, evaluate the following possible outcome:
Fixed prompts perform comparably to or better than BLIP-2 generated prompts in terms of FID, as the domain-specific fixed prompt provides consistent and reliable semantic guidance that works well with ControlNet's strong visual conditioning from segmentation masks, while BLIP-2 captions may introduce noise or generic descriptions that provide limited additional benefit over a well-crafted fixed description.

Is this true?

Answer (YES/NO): NO